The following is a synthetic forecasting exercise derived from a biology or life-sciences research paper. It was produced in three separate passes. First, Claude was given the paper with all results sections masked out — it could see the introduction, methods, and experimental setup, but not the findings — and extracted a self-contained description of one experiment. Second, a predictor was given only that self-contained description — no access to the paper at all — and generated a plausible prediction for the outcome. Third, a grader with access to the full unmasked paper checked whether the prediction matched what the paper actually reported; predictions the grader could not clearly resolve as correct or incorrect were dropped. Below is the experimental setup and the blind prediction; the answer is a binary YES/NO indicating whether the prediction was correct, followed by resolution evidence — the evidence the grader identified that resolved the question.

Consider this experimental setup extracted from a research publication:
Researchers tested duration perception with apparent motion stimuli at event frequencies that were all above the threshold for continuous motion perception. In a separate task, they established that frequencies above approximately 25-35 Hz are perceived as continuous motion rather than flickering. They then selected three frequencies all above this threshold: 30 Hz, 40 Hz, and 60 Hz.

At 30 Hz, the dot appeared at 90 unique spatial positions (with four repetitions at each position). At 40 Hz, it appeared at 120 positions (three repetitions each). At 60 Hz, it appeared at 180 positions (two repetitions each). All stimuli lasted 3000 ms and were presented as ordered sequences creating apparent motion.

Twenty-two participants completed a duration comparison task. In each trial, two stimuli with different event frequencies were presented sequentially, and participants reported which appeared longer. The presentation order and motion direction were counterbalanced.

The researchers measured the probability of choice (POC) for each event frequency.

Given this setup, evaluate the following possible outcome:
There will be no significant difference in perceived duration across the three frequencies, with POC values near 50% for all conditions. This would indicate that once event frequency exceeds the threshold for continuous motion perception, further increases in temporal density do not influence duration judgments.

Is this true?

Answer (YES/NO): NO